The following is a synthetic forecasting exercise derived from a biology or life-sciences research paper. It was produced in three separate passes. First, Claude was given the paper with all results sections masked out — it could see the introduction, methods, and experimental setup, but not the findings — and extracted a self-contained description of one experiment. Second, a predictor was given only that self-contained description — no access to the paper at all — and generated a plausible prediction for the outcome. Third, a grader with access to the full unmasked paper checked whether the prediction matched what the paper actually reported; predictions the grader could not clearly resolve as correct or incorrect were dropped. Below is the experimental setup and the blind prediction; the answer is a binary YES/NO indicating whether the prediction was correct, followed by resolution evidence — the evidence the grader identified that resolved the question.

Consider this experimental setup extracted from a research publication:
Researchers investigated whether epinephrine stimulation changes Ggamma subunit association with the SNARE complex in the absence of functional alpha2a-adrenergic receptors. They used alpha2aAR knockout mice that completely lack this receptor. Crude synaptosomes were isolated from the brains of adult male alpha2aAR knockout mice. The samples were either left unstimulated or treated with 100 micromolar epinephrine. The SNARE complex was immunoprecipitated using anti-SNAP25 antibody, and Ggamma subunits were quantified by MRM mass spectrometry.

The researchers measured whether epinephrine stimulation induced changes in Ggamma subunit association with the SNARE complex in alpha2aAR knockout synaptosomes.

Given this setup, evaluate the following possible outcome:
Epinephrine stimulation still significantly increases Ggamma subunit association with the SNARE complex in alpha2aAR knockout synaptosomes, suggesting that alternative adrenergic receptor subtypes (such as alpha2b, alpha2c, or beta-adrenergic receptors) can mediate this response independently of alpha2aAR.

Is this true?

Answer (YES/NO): NO